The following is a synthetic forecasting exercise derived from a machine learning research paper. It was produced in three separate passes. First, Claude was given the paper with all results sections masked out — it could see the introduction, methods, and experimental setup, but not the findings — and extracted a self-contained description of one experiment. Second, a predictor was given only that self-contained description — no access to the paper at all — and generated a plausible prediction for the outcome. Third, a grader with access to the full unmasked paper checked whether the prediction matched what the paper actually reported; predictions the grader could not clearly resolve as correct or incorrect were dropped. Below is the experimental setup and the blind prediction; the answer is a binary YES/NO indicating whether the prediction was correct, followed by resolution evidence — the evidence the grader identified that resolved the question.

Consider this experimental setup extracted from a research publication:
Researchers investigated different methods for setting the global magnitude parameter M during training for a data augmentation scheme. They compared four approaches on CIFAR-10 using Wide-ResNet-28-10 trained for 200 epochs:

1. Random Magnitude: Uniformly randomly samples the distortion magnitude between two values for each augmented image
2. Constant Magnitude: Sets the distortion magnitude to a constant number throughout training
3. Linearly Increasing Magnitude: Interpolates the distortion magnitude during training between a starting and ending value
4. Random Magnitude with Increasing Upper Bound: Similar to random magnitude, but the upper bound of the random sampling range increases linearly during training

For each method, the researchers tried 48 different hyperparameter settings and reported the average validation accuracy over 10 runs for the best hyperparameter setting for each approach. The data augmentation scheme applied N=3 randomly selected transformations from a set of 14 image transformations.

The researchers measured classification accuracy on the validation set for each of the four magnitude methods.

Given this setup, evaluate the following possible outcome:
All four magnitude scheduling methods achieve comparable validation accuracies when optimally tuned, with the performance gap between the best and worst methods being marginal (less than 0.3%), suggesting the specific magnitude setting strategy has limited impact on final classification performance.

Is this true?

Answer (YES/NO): YES